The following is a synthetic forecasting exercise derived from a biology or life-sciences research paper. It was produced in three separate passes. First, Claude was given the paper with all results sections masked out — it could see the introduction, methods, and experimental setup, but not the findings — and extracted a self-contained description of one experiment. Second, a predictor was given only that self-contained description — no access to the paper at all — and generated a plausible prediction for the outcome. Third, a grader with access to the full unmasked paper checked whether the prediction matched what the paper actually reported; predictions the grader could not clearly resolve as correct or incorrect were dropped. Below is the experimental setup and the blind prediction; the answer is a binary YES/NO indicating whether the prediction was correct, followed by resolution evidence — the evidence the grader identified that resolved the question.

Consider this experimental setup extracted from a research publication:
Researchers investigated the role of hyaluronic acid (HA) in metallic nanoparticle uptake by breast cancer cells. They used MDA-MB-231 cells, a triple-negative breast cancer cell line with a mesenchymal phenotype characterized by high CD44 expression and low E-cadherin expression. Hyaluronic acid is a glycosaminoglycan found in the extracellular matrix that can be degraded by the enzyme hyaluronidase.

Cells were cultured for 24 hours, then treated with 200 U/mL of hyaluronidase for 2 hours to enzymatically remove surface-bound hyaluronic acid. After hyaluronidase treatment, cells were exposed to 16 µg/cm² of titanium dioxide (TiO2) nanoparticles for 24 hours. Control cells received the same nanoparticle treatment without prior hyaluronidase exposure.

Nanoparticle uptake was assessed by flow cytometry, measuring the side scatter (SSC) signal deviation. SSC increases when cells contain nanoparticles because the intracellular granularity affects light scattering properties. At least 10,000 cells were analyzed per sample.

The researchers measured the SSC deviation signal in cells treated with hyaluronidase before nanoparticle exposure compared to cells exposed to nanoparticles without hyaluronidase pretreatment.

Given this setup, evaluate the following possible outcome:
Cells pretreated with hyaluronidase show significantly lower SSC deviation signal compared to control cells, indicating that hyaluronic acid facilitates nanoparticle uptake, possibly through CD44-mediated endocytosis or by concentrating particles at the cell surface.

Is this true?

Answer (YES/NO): YES